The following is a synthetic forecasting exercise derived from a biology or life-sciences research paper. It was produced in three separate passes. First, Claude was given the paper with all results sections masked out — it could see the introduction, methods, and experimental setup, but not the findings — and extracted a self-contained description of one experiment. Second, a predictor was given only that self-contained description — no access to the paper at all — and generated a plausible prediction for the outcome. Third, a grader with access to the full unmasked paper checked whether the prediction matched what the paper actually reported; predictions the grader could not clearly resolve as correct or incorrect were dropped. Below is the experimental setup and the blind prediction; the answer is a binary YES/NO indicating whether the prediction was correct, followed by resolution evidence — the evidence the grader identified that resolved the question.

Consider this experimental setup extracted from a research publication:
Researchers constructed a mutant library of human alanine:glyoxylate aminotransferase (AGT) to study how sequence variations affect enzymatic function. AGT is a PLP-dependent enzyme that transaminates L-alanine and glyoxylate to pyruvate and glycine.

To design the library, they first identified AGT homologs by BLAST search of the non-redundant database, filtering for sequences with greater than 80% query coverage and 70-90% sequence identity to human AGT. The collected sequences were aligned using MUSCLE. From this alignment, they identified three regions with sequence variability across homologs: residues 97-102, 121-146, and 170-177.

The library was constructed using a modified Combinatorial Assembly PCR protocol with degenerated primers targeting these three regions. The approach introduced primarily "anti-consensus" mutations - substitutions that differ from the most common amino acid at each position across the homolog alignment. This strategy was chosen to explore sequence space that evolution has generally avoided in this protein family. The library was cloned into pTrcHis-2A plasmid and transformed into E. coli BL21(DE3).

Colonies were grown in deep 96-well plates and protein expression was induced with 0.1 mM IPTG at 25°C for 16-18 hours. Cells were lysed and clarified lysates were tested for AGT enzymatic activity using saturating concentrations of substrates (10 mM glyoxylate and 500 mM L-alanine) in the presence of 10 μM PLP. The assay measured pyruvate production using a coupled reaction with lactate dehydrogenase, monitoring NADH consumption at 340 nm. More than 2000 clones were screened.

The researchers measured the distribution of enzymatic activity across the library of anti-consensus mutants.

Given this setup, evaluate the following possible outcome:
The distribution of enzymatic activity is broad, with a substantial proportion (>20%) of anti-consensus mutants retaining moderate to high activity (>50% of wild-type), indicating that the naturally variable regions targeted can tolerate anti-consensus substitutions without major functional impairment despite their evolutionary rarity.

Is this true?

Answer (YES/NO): YES